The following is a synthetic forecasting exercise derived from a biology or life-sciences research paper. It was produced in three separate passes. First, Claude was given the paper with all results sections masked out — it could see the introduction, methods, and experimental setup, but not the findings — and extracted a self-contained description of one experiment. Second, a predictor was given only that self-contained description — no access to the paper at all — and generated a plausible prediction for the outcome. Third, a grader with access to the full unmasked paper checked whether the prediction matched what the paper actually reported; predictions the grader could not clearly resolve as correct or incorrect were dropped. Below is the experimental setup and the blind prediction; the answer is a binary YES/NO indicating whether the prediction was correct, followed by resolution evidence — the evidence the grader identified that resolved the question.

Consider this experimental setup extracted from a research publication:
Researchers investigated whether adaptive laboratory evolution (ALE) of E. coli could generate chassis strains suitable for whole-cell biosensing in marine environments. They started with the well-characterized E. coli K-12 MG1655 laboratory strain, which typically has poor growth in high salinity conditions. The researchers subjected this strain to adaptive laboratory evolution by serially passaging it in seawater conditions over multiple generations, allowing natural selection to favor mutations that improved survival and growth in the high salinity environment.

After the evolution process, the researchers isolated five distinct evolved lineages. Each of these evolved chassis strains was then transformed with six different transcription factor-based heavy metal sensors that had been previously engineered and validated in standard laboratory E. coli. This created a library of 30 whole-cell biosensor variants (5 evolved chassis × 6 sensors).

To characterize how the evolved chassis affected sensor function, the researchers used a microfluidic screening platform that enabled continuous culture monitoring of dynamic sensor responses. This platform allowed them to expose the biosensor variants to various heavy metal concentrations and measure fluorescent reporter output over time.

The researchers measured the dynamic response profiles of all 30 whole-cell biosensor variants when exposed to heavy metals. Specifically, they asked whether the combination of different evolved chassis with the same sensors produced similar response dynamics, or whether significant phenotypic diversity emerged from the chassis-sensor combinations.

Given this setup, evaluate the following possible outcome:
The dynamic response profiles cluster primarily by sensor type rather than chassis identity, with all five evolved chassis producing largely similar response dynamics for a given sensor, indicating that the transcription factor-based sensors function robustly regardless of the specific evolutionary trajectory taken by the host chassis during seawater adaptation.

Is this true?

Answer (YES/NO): NO